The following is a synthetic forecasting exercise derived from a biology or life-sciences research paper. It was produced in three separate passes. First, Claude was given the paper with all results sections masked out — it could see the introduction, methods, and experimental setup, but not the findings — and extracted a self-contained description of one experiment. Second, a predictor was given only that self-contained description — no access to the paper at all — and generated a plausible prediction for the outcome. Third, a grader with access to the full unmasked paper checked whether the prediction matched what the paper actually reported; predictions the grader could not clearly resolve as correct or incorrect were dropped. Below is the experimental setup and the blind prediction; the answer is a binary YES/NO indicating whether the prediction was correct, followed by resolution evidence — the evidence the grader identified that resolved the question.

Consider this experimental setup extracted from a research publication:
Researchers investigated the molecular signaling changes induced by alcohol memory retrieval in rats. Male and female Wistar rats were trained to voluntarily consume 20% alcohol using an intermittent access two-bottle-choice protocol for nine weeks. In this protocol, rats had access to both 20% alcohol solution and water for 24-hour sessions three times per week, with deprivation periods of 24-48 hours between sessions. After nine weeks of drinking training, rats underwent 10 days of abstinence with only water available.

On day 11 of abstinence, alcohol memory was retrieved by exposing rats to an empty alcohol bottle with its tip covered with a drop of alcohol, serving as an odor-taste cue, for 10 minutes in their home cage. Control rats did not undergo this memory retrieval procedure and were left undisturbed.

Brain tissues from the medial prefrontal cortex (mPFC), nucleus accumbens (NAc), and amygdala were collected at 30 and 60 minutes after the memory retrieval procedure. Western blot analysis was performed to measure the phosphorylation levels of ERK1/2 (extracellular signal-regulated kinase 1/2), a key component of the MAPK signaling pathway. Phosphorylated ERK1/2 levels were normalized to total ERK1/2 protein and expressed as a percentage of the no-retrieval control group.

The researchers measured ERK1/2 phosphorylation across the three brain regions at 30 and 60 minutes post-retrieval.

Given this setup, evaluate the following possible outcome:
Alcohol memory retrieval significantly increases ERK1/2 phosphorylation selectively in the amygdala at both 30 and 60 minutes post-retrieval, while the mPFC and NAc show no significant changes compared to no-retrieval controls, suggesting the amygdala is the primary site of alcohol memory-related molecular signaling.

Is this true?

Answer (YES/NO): NO